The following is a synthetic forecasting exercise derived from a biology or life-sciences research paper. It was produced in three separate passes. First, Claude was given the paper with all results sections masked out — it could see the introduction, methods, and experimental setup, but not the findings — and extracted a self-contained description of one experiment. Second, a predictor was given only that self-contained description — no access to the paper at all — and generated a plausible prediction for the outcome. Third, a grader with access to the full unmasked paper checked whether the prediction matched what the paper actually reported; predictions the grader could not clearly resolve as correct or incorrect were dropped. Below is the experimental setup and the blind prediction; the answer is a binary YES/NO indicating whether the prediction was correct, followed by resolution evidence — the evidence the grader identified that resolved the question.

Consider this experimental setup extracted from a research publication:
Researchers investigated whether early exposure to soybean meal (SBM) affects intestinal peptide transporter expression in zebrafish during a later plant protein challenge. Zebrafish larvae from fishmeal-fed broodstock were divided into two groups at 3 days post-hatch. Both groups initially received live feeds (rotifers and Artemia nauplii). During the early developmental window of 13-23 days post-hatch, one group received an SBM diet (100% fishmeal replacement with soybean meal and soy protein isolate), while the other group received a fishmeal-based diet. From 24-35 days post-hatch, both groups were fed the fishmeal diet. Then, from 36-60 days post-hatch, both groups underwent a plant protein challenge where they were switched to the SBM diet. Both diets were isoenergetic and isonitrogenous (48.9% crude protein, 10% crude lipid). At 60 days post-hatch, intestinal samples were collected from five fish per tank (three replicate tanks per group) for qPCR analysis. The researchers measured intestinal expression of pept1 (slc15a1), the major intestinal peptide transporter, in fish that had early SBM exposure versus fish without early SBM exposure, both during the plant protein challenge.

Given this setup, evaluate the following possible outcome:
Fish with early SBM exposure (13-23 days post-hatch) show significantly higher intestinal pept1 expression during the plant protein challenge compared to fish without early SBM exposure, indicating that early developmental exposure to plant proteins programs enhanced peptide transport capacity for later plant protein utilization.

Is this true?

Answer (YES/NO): NO